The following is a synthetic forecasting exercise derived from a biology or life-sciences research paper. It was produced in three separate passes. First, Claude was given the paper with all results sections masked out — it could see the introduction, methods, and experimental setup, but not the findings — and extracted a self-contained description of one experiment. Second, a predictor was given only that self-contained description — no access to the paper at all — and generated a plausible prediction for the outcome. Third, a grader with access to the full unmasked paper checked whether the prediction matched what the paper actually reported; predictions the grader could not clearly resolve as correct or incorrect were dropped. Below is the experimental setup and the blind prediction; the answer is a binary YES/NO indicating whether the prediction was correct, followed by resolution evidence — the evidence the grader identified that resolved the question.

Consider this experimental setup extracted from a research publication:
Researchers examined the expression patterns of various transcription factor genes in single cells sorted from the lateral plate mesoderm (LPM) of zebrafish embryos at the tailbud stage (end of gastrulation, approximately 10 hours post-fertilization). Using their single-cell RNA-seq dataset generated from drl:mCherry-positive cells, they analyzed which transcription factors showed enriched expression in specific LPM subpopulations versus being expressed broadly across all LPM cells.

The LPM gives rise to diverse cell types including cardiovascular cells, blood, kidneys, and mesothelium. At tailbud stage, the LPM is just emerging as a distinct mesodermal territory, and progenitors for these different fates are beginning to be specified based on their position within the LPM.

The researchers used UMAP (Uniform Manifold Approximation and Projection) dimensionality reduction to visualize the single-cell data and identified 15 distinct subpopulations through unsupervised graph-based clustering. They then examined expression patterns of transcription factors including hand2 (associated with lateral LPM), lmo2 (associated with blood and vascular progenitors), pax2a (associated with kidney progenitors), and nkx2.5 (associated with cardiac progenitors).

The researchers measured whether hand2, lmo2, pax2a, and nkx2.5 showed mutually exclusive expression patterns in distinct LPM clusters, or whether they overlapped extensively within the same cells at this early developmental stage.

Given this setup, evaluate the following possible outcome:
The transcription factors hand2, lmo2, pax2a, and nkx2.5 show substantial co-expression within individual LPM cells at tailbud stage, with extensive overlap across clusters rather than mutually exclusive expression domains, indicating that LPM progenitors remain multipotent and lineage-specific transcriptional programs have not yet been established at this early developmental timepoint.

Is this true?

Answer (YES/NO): NO